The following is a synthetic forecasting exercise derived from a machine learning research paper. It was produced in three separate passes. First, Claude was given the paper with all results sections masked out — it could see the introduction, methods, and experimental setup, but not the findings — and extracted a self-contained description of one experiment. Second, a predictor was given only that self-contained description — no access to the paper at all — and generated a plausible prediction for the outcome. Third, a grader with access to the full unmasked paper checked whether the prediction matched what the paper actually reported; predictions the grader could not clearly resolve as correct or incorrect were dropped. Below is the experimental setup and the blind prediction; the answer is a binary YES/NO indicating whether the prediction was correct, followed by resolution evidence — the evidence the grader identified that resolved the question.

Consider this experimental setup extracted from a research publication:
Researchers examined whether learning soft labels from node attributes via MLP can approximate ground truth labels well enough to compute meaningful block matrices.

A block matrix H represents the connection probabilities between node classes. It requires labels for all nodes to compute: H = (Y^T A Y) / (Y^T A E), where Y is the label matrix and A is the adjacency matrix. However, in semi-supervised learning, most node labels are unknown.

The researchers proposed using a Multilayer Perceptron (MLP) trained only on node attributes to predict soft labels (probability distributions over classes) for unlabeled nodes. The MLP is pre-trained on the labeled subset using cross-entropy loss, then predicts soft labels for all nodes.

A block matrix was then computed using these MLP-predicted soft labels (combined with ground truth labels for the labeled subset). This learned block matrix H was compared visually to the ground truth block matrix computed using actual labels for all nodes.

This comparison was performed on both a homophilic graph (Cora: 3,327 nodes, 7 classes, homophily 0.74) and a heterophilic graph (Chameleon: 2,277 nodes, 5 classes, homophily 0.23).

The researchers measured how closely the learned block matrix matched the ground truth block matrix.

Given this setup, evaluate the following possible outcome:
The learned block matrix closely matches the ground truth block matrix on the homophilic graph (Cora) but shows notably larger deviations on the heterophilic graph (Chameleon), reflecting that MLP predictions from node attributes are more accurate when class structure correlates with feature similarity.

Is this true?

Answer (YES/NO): NO